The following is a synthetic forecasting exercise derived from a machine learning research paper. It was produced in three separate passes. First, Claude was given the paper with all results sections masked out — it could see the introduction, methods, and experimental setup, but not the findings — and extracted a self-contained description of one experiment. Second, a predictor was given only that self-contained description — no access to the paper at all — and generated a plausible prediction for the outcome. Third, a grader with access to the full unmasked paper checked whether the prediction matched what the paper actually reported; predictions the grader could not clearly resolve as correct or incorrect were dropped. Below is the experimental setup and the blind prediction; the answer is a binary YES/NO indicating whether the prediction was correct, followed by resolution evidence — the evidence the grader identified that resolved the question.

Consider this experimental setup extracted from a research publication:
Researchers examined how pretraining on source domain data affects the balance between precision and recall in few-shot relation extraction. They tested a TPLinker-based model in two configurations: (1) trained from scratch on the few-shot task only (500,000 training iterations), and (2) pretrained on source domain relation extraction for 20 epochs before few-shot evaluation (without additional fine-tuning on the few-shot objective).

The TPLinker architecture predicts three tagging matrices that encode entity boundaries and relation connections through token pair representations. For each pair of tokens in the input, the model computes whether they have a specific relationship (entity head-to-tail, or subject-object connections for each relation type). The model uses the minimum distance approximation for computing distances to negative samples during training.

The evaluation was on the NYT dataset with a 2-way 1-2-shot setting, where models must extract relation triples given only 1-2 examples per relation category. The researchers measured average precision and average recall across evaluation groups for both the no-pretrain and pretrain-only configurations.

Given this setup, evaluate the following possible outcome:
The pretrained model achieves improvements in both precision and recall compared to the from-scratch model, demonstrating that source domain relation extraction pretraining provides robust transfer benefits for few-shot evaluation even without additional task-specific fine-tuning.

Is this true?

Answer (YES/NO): NO